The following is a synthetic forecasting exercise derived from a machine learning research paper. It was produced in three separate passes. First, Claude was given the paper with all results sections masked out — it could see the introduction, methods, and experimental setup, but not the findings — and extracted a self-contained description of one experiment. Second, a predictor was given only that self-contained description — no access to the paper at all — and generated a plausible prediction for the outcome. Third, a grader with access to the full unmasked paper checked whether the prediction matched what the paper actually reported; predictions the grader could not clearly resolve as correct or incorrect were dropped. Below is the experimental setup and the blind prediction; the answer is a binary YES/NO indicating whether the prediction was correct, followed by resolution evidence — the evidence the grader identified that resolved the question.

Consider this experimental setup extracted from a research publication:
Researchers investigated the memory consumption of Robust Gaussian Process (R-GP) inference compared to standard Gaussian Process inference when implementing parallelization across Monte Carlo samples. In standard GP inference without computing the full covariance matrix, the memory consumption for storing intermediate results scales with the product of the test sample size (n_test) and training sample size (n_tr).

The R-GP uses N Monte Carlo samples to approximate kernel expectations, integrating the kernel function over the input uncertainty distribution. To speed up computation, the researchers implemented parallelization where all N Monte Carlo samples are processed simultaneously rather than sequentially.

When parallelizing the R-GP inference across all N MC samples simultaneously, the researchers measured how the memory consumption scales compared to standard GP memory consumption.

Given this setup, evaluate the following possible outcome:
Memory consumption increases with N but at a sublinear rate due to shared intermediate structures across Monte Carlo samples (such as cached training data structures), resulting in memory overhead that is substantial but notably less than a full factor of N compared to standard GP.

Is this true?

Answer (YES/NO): NO